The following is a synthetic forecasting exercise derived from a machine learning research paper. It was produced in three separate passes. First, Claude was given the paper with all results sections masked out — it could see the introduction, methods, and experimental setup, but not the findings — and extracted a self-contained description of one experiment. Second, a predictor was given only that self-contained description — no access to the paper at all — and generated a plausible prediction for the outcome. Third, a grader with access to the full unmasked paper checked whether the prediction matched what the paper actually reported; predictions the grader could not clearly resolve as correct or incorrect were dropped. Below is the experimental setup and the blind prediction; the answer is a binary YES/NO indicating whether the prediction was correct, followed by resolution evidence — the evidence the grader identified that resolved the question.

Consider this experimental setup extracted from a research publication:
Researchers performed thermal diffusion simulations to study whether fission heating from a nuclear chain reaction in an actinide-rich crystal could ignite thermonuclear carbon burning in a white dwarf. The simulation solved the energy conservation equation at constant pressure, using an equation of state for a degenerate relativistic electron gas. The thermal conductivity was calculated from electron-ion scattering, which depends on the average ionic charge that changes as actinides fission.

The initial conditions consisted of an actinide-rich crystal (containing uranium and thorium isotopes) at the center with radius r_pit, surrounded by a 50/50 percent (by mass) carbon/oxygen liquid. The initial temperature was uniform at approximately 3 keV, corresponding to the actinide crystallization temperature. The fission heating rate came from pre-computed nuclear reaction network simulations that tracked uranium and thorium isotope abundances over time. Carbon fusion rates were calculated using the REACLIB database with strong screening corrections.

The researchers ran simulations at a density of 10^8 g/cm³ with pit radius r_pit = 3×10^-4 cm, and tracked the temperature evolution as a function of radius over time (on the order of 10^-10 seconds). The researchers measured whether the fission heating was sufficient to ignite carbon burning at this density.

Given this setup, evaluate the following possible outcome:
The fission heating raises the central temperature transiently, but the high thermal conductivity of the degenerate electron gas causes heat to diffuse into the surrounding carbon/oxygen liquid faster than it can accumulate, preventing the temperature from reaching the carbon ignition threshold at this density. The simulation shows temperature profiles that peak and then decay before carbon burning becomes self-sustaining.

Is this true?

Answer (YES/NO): NO